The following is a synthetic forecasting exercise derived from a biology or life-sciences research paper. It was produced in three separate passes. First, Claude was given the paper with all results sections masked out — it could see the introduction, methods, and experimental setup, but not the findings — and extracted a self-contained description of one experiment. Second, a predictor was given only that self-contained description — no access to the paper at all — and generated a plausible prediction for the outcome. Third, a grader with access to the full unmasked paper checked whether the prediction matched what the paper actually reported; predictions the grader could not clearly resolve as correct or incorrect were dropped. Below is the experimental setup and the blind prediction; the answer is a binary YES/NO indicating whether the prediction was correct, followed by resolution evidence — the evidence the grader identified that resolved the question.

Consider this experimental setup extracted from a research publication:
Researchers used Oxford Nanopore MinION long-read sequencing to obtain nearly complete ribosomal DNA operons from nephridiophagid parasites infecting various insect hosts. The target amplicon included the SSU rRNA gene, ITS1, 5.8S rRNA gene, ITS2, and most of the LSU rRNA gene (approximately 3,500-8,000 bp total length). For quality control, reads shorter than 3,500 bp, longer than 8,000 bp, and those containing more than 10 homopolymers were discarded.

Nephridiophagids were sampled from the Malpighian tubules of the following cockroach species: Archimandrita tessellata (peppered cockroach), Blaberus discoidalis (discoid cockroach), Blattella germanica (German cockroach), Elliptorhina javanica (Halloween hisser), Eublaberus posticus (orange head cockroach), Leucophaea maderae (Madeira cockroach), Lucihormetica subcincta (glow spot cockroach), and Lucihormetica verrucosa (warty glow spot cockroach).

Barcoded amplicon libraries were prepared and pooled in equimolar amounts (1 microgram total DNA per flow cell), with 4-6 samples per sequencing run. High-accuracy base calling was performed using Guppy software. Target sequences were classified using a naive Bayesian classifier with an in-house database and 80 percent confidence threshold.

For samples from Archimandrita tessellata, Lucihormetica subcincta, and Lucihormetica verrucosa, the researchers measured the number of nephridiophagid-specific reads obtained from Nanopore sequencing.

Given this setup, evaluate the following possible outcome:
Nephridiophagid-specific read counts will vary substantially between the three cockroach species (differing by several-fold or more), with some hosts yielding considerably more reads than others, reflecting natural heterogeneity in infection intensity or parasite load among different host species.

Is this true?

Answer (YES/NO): NO